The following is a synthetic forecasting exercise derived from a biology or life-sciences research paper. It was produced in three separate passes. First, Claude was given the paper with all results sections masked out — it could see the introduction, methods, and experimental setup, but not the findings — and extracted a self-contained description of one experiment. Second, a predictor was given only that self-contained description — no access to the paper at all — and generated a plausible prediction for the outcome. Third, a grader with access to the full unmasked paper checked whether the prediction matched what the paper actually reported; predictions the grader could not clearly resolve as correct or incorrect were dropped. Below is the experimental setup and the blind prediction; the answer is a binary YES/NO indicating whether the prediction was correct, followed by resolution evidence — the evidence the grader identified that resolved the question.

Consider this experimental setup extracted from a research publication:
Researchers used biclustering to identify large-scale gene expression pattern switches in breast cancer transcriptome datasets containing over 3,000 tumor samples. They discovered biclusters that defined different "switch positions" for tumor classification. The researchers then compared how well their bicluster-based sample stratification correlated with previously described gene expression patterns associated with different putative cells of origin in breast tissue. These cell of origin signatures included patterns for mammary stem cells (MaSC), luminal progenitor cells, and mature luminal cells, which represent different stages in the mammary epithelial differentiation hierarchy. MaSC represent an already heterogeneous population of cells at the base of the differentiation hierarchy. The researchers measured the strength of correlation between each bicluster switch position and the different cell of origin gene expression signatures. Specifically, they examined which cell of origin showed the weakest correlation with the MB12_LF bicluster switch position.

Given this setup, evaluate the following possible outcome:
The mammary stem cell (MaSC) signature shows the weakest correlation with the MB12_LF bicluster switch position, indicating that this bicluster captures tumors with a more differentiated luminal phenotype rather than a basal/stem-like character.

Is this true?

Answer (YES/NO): NO